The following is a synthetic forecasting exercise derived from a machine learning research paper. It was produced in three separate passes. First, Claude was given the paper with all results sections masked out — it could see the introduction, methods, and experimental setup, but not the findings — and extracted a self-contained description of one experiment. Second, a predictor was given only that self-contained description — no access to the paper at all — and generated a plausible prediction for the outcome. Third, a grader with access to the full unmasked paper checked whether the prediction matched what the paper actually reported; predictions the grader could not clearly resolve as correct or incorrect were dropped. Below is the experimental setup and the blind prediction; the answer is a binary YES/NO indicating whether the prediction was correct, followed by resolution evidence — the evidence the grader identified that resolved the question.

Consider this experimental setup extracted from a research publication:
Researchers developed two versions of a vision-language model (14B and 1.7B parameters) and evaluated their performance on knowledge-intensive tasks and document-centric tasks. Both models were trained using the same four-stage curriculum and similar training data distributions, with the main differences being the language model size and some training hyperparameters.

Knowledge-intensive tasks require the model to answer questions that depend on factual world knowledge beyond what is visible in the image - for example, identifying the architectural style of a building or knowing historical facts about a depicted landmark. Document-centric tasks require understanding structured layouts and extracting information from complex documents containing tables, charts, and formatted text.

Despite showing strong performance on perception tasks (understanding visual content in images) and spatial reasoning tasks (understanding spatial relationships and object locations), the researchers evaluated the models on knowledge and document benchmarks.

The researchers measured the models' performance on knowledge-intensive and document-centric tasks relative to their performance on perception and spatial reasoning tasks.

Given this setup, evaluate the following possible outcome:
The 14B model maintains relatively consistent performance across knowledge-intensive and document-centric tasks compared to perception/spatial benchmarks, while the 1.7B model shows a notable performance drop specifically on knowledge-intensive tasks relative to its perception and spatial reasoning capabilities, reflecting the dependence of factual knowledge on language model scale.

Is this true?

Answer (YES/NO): NO